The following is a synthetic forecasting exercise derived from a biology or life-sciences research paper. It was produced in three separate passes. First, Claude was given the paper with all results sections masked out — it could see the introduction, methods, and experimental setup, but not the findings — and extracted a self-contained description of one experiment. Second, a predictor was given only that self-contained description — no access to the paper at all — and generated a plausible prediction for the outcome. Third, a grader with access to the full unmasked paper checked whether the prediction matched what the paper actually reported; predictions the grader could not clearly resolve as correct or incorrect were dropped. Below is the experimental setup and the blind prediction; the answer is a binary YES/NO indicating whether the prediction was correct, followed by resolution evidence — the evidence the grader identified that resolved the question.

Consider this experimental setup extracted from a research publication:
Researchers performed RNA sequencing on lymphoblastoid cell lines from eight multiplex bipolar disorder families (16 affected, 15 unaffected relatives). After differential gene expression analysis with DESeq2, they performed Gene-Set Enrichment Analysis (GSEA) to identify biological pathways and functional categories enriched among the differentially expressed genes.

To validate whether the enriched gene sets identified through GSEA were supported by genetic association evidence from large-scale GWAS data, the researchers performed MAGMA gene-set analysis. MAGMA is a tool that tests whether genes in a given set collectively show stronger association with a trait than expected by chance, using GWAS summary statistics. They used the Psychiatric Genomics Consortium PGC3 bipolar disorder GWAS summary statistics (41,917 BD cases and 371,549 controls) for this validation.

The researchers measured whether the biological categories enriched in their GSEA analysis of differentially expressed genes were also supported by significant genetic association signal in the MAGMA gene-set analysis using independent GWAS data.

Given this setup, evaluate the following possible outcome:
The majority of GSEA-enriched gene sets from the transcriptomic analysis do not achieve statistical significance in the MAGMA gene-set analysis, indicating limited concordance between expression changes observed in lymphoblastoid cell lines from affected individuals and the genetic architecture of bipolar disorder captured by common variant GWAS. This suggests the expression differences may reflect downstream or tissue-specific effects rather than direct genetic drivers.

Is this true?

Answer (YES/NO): NO